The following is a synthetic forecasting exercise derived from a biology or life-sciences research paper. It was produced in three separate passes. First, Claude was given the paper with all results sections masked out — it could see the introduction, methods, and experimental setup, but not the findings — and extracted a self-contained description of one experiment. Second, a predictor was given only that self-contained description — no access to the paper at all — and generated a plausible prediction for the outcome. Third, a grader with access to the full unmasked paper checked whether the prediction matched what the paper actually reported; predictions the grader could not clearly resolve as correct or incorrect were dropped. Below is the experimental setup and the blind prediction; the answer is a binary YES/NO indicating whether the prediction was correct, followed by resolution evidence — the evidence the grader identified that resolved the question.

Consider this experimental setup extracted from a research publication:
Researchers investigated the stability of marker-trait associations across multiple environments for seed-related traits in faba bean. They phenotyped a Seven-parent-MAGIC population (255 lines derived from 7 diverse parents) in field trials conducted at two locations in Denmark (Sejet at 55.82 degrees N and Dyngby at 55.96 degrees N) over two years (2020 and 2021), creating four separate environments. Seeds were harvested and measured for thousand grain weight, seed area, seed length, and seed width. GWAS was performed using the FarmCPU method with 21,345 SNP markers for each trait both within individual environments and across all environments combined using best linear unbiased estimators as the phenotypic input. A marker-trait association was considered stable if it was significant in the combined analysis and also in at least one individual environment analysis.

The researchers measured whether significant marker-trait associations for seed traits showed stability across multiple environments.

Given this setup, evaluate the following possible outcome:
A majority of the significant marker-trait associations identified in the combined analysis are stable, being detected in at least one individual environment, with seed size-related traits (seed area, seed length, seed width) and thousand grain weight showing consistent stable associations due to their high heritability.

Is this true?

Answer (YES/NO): NO